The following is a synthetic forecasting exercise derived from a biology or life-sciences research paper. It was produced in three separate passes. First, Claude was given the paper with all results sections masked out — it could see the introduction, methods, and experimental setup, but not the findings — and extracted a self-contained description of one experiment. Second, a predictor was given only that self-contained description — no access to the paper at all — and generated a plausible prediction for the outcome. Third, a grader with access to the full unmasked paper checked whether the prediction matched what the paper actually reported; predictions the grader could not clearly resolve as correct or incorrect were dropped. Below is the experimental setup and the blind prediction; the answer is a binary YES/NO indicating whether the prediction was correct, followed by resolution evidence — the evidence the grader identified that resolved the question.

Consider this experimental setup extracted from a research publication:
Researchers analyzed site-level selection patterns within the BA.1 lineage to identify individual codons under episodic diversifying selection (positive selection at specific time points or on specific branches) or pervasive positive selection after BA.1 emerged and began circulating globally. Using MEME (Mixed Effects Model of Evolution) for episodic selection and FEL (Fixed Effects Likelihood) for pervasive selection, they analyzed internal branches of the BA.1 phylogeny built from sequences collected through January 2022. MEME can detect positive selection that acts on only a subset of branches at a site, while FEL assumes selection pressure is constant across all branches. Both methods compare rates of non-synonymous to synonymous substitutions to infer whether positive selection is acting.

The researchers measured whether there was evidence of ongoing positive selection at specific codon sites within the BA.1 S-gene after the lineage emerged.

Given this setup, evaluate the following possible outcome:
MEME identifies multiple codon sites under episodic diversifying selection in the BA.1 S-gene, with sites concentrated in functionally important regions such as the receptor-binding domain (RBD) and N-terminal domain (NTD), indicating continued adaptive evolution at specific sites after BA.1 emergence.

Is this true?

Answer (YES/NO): YES